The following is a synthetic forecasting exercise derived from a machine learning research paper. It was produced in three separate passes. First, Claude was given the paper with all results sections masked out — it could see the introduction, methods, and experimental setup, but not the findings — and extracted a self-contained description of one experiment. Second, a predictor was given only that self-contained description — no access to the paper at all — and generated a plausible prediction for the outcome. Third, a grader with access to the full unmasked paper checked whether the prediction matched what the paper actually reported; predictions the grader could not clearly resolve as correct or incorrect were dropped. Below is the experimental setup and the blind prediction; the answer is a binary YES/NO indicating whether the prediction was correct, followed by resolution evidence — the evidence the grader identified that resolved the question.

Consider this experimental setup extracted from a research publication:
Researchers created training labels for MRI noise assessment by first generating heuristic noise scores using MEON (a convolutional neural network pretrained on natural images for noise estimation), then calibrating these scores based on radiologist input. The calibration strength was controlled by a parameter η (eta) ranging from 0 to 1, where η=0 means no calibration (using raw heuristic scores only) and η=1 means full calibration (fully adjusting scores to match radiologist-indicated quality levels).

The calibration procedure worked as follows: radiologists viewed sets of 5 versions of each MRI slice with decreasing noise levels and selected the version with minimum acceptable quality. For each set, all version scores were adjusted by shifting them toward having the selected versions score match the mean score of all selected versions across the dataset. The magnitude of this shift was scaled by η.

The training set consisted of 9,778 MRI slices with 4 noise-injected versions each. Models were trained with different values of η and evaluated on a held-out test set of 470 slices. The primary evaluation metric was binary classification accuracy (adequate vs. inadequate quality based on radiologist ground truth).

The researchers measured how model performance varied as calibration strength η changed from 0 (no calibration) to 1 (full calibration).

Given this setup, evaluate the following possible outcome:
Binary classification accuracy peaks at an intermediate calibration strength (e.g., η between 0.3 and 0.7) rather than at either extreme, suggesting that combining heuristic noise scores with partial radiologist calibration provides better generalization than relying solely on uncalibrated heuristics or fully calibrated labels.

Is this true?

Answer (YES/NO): NO